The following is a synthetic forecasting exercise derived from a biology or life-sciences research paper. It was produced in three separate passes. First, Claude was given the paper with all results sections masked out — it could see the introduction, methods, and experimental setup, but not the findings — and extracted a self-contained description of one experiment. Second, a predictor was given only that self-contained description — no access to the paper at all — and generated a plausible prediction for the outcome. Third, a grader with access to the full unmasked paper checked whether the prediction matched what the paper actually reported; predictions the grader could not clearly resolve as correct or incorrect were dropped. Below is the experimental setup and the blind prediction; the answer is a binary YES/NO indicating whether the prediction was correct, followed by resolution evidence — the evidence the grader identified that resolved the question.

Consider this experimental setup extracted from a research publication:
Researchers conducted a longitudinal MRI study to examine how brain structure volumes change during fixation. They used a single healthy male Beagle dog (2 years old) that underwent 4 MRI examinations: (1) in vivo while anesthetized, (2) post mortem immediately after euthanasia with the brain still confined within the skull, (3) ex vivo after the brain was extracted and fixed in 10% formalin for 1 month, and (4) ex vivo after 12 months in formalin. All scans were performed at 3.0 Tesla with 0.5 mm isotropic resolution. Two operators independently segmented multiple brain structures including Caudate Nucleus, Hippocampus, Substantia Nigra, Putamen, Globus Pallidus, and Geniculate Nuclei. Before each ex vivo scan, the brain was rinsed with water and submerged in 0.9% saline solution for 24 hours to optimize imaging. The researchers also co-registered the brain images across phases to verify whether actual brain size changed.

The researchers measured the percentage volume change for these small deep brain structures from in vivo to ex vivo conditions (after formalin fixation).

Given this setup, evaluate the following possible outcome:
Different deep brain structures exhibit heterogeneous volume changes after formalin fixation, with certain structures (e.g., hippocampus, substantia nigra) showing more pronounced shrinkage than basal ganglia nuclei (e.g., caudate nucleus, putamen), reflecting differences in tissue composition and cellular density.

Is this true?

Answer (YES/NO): NO